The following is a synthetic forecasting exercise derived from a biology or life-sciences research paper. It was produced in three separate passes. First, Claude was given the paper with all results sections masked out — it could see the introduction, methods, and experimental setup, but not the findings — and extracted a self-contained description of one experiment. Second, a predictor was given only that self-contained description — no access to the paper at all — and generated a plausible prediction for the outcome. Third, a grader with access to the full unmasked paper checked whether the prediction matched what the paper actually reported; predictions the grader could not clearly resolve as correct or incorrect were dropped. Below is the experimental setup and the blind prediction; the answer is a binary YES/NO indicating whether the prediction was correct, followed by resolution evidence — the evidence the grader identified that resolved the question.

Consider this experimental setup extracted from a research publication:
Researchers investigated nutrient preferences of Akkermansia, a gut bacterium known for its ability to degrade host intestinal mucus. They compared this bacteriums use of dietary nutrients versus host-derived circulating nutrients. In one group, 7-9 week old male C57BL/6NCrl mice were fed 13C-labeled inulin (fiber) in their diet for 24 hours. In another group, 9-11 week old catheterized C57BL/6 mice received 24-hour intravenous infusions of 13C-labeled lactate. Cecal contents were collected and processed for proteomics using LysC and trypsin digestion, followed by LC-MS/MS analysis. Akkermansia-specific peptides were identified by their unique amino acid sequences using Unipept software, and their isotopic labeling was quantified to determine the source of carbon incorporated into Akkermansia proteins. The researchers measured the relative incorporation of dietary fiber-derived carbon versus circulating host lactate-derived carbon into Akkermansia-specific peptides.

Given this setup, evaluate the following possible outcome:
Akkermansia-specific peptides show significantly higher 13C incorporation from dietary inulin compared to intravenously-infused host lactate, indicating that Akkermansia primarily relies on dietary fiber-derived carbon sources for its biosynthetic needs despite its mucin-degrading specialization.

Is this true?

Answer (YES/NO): NO